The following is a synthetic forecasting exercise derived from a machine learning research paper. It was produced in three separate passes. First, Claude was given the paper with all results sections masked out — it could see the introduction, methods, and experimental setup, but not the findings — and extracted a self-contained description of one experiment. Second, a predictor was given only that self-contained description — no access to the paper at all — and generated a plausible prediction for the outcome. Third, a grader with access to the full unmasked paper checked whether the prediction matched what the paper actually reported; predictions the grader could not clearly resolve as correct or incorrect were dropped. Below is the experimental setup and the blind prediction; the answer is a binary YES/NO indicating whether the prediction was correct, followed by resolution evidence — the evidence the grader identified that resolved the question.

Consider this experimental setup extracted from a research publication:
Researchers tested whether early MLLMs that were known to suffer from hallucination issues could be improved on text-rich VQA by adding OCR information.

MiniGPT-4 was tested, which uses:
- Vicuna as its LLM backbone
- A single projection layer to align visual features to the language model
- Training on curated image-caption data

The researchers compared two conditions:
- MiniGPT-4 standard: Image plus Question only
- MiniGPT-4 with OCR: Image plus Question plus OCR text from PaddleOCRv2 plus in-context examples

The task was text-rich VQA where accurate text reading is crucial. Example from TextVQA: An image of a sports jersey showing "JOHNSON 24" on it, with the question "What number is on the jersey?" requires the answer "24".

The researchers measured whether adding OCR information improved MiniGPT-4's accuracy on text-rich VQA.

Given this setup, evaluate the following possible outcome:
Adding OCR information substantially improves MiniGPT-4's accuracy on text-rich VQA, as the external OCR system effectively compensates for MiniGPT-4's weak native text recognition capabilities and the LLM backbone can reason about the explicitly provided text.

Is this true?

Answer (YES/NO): YES